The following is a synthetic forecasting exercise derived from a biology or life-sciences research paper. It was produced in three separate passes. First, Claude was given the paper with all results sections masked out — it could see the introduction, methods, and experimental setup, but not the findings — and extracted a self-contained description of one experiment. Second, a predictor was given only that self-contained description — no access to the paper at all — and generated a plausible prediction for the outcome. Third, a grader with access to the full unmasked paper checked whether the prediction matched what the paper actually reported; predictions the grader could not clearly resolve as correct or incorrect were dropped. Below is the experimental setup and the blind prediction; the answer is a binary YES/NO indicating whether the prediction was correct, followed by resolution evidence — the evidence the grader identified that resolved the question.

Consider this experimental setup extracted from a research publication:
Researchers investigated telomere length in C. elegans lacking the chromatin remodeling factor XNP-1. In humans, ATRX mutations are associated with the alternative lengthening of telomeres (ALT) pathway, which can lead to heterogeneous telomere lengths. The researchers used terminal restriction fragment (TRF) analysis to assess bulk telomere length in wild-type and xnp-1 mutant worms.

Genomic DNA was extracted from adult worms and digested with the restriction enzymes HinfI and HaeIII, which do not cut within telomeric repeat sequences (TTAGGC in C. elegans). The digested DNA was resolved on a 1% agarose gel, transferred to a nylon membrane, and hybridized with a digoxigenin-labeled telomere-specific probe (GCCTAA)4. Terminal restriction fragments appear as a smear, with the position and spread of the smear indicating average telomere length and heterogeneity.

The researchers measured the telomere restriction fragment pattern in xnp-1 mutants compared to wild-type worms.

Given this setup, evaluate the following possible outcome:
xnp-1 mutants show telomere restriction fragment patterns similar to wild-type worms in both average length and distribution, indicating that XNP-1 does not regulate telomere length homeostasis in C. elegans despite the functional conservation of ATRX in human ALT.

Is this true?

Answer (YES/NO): NO